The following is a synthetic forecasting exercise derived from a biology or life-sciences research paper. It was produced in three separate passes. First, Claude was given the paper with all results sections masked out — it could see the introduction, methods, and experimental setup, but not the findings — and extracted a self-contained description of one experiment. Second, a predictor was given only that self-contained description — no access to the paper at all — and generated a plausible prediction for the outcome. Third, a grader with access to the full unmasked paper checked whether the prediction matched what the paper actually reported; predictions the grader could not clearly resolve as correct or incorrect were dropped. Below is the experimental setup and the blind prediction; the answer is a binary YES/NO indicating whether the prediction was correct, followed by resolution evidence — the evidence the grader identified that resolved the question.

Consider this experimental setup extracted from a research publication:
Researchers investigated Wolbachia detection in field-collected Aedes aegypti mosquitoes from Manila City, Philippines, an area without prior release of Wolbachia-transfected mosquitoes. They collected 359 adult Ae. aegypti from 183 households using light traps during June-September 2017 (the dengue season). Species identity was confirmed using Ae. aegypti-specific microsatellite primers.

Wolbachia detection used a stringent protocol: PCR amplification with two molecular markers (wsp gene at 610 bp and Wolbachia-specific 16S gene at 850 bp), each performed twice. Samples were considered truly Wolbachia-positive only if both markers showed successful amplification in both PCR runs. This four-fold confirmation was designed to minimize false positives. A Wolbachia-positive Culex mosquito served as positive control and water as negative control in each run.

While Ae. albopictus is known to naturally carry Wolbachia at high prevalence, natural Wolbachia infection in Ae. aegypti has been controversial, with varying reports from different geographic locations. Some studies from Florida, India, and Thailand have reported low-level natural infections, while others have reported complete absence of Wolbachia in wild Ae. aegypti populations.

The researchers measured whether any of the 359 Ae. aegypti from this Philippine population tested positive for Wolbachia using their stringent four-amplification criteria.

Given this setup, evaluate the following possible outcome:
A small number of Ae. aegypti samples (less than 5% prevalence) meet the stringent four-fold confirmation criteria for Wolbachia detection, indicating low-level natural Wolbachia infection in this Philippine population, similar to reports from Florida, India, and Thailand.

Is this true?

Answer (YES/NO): YES